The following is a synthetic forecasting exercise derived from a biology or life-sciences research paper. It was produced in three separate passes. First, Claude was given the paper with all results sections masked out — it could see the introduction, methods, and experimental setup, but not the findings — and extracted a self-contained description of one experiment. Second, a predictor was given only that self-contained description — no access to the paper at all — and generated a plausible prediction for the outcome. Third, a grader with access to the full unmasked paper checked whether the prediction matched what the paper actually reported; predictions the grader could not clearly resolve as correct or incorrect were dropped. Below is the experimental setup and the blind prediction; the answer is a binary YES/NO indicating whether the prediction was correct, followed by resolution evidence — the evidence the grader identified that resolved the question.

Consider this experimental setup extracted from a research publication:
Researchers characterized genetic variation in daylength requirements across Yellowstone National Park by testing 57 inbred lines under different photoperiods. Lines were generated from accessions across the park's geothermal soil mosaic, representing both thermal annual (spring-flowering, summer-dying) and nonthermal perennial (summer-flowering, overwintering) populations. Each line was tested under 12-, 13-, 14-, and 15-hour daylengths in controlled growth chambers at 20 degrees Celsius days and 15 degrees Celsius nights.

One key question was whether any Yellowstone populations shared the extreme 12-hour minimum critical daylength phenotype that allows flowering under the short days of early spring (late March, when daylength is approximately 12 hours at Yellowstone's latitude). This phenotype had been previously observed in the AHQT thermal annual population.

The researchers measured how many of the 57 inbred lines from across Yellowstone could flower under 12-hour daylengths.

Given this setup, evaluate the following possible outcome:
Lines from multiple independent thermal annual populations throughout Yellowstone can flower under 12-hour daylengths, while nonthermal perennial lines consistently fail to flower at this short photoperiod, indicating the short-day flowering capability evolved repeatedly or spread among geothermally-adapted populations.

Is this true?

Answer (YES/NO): NO